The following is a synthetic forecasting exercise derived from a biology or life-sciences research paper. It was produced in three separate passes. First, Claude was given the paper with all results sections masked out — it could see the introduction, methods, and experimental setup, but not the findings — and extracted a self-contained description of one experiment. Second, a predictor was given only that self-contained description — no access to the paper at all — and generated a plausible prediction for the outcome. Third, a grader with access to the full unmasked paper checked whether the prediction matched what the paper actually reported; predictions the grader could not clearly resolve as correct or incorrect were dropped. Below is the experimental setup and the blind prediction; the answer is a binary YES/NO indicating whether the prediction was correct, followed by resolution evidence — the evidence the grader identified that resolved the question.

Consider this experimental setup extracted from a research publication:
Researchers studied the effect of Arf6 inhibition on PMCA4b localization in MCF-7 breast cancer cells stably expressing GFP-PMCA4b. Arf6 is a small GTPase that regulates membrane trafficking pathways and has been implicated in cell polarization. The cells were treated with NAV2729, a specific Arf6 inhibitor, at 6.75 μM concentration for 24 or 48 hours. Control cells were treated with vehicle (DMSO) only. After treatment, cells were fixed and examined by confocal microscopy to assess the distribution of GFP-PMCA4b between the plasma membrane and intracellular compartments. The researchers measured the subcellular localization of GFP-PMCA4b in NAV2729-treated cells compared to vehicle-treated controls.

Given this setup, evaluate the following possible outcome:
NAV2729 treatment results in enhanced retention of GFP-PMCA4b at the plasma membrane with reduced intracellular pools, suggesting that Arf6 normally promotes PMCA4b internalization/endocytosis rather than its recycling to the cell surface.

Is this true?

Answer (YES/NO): NO